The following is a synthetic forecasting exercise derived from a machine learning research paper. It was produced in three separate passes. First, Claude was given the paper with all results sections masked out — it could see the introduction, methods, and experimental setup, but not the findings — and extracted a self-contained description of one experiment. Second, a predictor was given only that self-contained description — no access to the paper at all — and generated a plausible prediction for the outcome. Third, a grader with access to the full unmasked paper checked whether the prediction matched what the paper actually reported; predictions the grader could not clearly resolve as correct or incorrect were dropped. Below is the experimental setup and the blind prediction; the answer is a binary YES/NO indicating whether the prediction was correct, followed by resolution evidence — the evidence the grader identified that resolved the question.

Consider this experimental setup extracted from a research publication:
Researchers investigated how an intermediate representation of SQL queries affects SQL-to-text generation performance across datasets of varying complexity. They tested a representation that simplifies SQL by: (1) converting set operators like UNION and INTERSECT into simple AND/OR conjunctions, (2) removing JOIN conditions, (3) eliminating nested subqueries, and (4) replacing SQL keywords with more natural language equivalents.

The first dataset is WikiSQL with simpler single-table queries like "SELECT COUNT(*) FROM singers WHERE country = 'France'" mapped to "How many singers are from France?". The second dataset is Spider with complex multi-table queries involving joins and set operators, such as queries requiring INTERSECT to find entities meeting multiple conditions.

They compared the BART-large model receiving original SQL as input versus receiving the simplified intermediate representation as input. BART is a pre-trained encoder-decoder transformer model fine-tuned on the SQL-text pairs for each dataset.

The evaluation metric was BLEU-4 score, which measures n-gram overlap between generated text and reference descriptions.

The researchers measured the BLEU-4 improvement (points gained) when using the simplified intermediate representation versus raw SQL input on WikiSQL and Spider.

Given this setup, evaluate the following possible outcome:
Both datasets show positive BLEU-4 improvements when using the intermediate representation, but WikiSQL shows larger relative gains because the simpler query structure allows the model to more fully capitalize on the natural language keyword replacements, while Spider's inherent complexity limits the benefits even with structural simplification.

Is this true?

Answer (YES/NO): NO